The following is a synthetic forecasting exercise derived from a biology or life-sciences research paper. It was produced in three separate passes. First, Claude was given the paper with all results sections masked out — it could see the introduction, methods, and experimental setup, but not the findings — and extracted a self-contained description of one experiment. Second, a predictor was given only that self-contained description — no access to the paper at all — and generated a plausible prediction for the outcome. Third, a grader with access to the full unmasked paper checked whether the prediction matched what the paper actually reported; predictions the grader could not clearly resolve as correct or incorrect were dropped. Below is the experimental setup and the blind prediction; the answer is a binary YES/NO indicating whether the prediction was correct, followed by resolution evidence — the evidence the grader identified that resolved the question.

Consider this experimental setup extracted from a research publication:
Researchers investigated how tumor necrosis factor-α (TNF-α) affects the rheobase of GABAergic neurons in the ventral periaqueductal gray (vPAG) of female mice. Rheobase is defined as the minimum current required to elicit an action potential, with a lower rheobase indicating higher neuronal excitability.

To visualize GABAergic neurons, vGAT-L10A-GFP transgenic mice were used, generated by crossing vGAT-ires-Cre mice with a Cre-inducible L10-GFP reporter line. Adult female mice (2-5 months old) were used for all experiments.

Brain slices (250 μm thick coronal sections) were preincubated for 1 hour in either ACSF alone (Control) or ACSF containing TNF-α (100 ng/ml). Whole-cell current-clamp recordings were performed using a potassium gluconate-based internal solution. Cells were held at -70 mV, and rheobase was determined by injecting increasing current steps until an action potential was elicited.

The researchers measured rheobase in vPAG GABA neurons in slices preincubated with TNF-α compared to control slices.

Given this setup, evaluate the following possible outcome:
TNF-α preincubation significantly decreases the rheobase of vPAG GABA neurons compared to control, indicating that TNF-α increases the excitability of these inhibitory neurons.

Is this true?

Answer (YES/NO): YES